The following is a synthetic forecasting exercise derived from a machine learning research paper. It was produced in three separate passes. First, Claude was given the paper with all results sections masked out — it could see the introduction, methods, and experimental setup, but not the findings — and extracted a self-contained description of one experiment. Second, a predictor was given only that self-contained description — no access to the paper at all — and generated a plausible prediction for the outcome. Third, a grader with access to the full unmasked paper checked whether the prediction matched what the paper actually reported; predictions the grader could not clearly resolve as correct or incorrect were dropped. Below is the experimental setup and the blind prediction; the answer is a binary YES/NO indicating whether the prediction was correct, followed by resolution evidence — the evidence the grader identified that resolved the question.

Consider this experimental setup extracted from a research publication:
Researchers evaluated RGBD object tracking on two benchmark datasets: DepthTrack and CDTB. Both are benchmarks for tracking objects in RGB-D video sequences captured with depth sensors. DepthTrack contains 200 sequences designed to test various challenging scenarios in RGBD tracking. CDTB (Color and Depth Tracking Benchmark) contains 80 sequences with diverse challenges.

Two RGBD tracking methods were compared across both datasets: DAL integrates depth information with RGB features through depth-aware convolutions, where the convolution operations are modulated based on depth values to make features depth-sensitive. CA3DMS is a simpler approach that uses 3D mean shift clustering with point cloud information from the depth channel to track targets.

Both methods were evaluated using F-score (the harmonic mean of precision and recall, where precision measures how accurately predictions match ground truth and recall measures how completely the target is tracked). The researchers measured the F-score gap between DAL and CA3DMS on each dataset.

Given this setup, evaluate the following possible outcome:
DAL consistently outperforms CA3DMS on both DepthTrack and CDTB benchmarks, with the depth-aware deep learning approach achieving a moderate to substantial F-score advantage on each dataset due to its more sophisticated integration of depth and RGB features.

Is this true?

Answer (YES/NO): YES